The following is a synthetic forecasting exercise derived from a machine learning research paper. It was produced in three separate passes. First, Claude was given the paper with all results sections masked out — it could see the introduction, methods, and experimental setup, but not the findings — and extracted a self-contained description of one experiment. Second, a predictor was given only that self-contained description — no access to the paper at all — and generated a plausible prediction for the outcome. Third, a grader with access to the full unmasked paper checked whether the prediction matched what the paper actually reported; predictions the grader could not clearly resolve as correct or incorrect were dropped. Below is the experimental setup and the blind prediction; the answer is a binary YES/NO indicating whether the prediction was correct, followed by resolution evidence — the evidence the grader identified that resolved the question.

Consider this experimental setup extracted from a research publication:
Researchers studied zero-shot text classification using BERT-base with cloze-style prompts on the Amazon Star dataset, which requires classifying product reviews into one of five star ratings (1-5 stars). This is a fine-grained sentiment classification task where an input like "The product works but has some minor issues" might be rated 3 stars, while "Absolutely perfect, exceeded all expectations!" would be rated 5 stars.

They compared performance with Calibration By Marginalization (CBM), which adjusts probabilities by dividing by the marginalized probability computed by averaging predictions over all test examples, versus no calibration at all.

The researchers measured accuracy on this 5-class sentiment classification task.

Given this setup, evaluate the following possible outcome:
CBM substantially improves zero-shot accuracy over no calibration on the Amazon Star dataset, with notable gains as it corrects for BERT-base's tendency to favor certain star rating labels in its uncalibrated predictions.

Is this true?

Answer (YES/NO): YES